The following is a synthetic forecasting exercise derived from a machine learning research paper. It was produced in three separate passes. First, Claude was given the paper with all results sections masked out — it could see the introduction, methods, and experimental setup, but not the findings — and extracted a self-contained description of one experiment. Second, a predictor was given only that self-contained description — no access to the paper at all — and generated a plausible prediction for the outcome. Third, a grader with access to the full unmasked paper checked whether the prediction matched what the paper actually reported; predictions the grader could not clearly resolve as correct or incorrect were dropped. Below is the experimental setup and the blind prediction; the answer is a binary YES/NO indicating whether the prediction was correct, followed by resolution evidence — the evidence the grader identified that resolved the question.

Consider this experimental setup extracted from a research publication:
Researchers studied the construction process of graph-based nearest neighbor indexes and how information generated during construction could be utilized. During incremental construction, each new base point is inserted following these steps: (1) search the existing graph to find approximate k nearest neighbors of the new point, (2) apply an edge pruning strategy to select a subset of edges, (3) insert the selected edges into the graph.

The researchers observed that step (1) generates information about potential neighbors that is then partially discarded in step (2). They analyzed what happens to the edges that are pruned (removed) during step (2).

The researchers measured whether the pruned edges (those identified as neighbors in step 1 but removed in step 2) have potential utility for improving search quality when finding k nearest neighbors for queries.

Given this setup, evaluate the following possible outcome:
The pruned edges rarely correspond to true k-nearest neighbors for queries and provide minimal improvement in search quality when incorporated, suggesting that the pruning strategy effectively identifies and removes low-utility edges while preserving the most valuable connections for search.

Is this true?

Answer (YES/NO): NO